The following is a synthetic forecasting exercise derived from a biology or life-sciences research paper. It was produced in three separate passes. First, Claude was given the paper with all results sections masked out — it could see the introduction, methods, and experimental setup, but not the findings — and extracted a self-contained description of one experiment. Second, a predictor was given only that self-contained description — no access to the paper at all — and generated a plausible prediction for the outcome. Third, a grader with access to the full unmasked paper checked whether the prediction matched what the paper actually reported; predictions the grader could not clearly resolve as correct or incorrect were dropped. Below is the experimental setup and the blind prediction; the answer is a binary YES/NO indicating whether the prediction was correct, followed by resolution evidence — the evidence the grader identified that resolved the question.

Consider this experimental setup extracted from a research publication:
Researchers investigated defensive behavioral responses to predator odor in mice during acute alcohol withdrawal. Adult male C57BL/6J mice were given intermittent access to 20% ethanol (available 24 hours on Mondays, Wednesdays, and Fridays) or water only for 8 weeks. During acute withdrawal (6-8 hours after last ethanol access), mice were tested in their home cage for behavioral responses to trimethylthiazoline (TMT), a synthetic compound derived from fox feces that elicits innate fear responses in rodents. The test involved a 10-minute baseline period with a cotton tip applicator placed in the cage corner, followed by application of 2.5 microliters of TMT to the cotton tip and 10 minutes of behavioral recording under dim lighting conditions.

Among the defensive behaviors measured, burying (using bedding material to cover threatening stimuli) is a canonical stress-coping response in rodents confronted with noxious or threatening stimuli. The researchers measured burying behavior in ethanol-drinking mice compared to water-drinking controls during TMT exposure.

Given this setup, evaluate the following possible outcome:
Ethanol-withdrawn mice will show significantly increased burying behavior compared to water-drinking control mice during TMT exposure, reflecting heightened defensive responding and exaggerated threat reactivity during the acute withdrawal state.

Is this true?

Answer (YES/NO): NO